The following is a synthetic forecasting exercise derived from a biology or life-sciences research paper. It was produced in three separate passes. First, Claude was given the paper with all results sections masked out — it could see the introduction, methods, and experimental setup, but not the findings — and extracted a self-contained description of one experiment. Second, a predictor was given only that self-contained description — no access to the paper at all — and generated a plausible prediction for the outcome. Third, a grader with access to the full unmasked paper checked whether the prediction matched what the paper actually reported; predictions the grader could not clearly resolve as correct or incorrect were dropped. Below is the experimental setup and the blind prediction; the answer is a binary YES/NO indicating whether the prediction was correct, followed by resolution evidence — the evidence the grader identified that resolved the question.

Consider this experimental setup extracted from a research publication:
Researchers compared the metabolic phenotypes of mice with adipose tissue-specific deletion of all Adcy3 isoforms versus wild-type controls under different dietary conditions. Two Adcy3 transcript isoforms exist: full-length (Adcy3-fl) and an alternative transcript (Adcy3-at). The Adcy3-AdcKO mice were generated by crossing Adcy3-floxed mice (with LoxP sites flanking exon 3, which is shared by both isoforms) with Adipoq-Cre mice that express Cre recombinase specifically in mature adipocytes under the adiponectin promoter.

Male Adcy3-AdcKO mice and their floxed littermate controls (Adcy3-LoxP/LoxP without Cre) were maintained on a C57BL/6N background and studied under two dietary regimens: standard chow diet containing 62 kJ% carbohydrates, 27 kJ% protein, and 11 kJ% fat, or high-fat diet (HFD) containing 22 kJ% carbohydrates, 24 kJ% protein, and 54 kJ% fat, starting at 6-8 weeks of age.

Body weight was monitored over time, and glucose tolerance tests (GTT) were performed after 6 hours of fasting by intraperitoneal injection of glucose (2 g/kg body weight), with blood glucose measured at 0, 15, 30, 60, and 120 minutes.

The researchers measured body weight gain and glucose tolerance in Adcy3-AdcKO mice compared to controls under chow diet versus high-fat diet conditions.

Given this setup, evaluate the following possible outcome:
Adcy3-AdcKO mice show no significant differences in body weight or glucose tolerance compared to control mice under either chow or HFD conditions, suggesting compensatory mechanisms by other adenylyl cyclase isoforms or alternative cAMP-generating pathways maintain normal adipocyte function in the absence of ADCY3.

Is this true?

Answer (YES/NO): YES